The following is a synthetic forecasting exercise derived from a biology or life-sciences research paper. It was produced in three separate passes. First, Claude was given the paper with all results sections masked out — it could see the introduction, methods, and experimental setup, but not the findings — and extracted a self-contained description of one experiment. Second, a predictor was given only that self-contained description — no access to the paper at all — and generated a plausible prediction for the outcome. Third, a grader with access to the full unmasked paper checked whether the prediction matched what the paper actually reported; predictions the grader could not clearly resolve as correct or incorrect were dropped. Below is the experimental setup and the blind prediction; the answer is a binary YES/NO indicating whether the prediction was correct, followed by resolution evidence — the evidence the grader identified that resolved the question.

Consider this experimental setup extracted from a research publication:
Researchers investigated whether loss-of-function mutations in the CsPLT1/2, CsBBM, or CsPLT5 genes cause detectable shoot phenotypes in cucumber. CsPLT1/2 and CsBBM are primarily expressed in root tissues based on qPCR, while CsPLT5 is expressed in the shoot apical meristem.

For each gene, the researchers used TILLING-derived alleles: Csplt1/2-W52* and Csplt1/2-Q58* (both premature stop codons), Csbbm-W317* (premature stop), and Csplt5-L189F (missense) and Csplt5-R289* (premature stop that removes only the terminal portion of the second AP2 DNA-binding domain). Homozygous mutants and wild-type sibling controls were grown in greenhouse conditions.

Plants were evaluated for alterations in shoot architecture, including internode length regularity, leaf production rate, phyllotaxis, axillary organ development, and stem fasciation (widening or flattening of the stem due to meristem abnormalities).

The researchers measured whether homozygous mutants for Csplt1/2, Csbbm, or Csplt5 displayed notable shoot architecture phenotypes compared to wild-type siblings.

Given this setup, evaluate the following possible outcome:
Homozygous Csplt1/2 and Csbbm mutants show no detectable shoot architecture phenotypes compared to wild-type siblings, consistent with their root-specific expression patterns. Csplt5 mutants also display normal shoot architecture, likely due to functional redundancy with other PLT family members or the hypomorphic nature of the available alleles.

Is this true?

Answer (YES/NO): YES